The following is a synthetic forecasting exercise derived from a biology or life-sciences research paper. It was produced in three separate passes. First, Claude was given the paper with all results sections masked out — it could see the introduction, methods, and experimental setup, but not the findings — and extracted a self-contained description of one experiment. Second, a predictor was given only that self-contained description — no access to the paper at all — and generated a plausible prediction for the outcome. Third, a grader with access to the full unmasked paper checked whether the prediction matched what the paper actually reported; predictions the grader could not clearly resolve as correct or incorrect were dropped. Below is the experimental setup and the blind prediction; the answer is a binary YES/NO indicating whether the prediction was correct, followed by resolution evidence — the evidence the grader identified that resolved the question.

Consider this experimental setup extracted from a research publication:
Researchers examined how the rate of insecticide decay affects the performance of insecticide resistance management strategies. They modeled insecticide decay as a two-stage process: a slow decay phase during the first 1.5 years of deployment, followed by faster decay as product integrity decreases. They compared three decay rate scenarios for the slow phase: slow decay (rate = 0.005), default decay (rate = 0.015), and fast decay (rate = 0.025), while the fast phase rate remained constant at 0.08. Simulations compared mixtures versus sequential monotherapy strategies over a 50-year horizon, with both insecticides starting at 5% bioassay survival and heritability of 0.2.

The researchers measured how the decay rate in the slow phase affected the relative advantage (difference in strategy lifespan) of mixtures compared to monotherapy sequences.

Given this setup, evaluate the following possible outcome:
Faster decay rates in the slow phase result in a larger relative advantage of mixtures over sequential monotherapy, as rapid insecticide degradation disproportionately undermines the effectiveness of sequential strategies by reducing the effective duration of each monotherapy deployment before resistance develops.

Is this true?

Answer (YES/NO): NO